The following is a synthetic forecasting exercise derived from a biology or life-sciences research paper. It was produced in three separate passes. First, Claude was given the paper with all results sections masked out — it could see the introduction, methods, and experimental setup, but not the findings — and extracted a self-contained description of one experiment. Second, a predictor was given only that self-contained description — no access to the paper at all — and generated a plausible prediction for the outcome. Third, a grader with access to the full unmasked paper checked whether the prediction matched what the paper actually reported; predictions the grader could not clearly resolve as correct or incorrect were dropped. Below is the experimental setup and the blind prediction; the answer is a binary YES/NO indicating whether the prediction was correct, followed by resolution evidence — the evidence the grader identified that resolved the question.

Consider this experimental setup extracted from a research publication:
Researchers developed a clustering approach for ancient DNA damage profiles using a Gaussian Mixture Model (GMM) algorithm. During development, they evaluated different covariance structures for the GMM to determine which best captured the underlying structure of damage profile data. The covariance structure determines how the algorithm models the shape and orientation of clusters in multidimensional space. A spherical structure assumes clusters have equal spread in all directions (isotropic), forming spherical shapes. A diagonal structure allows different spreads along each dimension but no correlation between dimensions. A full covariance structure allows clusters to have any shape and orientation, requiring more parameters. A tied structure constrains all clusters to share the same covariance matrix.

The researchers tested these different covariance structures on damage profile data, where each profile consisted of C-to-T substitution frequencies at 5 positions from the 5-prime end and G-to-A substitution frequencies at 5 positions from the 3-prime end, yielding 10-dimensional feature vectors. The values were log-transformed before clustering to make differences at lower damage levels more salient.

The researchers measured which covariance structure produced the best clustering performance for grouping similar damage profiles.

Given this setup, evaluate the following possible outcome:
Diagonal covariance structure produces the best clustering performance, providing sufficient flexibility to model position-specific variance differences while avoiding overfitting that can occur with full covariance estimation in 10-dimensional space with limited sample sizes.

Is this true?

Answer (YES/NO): NO